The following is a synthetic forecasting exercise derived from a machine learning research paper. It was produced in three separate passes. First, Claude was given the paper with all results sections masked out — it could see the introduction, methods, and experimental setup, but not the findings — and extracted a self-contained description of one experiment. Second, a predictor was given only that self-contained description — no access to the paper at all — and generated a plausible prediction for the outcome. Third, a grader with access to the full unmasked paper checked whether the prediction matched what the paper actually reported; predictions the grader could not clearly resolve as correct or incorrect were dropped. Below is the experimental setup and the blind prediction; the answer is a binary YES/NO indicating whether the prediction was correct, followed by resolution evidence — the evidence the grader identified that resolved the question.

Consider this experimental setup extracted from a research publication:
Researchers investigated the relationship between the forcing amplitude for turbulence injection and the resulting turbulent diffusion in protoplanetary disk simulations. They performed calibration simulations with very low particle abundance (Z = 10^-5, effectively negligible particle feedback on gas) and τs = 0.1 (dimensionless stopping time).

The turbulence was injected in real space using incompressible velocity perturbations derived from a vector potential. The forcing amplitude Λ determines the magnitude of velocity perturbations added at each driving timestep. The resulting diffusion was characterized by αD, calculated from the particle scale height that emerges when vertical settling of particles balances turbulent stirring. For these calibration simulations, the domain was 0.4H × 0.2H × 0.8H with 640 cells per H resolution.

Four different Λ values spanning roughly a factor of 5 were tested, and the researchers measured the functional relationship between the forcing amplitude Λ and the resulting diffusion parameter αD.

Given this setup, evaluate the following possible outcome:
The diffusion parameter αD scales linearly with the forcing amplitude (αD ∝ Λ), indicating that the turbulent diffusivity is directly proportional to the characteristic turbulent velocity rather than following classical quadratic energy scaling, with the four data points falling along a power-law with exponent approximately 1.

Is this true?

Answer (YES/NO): NO